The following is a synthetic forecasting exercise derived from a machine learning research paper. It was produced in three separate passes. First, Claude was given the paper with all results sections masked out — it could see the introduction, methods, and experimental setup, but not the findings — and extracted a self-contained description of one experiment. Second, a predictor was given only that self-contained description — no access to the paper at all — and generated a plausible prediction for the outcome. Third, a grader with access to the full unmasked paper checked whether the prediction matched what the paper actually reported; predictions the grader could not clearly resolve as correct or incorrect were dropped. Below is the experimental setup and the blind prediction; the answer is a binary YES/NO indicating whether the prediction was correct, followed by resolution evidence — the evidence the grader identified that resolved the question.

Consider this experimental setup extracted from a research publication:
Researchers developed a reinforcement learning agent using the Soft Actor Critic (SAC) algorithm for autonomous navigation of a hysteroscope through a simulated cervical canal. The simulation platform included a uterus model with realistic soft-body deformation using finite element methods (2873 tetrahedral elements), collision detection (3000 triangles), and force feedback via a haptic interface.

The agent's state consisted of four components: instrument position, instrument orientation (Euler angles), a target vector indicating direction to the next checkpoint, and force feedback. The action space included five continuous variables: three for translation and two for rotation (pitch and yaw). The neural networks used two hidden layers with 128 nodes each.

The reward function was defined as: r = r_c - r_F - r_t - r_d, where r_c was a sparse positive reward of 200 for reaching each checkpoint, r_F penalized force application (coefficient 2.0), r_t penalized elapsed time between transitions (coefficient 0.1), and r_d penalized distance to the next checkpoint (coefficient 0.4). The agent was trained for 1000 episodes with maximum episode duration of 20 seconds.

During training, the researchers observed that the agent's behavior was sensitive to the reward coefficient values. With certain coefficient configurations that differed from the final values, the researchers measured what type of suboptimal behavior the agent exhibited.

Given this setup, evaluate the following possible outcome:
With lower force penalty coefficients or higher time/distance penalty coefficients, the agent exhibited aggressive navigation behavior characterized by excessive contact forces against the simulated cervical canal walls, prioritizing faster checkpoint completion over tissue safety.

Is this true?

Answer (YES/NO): NO